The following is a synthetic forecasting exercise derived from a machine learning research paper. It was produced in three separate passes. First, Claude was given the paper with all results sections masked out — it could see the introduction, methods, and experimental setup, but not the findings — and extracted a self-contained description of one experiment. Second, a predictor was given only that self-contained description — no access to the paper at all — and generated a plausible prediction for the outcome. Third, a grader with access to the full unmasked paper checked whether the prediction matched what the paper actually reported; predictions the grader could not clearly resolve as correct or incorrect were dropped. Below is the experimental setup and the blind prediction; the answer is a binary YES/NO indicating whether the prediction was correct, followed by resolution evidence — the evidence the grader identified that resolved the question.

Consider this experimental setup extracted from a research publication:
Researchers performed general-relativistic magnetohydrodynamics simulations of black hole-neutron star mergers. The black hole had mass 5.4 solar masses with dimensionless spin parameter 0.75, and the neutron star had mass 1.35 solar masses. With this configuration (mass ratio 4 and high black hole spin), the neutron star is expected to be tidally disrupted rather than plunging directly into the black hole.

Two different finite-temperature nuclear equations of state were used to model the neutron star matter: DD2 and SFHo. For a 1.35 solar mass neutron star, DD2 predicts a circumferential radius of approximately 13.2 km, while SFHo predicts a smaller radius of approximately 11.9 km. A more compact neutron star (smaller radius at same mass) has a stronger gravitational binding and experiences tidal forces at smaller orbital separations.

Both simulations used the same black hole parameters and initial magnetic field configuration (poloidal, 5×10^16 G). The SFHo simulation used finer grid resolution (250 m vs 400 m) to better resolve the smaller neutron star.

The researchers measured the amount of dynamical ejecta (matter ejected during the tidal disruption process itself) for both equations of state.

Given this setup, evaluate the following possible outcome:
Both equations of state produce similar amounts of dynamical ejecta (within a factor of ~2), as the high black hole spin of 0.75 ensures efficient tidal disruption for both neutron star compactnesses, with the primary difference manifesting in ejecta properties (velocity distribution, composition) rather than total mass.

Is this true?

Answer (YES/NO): NO